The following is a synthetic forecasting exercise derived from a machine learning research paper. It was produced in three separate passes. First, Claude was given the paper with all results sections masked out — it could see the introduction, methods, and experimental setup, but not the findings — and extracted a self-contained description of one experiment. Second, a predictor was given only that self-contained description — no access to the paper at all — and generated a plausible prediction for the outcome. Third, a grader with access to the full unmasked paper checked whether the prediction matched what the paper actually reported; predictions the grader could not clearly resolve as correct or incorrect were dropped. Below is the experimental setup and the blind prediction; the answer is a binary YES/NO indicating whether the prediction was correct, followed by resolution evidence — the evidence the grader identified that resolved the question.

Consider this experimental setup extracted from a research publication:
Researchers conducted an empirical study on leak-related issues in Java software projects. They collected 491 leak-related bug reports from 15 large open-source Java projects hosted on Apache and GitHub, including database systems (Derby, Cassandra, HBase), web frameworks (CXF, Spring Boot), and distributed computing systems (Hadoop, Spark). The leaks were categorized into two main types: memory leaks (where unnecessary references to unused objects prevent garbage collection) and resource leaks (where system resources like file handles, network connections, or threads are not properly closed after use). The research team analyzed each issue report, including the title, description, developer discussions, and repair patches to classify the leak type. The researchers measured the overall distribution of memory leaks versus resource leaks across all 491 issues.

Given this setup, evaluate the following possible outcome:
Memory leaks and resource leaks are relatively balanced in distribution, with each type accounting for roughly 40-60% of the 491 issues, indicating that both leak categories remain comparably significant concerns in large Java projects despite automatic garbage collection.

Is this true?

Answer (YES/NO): YES